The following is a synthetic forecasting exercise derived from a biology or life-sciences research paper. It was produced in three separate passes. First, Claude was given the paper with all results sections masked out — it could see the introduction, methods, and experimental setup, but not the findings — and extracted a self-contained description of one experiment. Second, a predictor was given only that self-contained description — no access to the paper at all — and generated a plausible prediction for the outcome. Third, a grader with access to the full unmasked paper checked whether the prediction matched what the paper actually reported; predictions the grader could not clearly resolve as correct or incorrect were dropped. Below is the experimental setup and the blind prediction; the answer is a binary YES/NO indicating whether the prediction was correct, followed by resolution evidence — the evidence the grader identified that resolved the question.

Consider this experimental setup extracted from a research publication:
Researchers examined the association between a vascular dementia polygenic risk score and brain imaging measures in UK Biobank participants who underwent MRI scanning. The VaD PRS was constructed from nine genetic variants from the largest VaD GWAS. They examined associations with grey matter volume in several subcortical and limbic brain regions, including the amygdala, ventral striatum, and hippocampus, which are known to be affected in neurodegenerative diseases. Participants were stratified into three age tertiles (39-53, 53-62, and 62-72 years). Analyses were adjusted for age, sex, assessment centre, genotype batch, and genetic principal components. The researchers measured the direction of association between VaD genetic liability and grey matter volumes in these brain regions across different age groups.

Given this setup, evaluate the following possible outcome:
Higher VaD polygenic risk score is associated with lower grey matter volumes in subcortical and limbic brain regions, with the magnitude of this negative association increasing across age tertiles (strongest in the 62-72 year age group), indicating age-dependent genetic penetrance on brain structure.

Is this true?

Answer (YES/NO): NO